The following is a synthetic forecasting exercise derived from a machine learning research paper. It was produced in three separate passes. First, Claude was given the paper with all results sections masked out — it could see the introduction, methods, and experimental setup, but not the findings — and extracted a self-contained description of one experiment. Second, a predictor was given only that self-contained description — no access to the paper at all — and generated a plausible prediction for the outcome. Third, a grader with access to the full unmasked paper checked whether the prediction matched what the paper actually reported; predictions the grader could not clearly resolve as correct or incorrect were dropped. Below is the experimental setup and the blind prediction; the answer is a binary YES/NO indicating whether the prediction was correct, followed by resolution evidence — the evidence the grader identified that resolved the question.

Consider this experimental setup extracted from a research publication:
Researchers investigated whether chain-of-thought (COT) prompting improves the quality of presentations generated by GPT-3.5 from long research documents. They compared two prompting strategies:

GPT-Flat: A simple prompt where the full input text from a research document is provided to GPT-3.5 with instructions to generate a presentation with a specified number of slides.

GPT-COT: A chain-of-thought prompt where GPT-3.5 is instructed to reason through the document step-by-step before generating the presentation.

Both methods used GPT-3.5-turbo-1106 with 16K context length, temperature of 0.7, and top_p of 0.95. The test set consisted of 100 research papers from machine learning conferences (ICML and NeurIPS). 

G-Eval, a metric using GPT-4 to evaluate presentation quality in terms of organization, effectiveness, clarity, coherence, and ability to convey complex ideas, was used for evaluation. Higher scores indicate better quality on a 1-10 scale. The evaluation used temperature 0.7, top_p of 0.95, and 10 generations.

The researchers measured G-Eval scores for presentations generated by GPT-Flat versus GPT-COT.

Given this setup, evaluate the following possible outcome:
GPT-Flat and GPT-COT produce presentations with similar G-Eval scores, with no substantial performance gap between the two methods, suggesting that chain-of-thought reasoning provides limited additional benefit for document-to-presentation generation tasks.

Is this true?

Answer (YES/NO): YES